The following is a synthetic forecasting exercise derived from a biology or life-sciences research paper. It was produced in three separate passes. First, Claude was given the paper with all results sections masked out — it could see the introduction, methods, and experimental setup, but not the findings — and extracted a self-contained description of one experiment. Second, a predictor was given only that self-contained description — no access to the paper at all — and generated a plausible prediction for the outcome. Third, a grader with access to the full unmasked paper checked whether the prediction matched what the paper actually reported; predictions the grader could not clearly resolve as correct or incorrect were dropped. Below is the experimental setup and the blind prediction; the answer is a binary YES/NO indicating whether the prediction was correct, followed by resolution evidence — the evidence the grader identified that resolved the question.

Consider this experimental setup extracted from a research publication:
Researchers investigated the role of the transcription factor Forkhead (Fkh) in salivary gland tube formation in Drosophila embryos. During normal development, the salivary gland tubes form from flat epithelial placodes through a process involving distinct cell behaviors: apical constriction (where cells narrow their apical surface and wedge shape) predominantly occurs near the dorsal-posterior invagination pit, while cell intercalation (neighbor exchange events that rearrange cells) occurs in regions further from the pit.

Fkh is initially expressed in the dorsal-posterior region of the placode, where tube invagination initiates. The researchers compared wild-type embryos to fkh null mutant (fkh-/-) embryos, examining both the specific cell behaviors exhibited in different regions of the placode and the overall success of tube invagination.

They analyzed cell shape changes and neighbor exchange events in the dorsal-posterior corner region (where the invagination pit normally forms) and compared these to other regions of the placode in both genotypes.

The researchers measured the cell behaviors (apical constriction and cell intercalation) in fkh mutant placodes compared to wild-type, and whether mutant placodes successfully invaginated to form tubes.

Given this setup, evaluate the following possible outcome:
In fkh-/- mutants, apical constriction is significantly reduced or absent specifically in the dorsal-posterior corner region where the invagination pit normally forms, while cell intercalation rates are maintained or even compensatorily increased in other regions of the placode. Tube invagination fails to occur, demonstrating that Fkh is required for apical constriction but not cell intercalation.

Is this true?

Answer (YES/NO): YES